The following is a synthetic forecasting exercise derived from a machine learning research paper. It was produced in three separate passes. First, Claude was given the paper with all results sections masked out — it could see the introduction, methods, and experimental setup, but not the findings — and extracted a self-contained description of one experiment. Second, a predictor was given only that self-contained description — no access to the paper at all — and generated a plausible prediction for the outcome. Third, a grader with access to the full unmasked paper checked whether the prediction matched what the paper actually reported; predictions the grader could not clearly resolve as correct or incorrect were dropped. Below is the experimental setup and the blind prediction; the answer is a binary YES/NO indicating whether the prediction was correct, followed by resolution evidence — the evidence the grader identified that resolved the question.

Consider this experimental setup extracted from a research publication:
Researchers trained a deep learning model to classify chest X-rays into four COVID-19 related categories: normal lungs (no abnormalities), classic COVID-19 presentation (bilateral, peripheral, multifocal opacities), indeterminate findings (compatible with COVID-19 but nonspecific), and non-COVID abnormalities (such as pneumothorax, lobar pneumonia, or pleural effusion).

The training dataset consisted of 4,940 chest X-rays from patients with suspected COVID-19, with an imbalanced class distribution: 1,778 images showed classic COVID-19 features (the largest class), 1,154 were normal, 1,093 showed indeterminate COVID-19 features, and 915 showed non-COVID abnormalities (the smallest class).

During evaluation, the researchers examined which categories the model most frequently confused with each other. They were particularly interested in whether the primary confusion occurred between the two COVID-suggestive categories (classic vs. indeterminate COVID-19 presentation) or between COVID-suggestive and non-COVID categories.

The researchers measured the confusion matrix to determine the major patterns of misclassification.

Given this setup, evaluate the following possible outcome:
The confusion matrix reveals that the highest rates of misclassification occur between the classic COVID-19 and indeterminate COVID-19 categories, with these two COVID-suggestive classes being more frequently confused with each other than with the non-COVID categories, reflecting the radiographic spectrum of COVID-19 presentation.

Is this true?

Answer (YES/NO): YES